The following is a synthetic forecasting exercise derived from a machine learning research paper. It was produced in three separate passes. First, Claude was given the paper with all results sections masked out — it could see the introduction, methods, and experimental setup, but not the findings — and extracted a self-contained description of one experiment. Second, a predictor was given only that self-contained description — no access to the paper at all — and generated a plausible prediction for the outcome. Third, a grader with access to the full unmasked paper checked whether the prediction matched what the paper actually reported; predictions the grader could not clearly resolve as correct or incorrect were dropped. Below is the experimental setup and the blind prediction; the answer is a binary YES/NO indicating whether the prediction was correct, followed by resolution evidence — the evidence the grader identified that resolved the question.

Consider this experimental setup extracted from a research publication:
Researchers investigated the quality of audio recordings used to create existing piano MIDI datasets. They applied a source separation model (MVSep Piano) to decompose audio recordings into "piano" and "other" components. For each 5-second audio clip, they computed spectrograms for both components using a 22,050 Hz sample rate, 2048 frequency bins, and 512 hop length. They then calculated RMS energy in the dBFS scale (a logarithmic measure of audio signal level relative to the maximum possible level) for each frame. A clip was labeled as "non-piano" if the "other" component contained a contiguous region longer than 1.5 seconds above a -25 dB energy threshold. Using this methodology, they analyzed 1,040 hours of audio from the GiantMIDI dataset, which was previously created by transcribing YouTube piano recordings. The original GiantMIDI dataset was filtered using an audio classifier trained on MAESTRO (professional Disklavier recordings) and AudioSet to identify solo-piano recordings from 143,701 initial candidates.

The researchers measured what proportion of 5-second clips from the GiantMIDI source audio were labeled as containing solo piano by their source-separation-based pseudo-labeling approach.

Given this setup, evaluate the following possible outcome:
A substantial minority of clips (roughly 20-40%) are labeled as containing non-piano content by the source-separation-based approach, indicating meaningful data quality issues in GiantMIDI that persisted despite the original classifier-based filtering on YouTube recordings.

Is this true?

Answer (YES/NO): NO